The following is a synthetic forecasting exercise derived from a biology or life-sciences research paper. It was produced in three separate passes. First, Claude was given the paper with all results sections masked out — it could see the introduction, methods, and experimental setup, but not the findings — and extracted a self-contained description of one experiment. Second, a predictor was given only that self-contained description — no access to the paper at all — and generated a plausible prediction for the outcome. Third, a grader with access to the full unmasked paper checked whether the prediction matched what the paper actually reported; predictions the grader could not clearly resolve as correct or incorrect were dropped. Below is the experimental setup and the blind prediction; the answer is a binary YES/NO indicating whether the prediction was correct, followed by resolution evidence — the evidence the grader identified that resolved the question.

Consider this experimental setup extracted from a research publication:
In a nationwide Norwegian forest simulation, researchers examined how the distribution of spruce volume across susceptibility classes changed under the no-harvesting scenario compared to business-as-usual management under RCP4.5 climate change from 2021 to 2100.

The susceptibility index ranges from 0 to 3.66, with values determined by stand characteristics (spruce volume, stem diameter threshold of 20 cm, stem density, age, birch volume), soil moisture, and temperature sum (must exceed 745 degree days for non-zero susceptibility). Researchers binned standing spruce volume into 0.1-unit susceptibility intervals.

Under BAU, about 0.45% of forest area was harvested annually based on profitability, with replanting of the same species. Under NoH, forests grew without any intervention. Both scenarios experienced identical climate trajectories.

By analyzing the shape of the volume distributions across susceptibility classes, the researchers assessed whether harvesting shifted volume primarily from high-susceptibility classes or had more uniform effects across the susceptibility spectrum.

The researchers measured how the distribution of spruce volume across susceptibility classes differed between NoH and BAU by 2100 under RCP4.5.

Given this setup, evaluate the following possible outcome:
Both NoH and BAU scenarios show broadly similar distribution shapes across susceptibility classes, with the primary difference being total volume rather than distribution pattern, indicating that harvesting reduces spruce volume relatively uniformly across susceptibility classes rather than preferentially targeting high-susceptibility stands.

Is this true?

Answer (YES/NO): NO